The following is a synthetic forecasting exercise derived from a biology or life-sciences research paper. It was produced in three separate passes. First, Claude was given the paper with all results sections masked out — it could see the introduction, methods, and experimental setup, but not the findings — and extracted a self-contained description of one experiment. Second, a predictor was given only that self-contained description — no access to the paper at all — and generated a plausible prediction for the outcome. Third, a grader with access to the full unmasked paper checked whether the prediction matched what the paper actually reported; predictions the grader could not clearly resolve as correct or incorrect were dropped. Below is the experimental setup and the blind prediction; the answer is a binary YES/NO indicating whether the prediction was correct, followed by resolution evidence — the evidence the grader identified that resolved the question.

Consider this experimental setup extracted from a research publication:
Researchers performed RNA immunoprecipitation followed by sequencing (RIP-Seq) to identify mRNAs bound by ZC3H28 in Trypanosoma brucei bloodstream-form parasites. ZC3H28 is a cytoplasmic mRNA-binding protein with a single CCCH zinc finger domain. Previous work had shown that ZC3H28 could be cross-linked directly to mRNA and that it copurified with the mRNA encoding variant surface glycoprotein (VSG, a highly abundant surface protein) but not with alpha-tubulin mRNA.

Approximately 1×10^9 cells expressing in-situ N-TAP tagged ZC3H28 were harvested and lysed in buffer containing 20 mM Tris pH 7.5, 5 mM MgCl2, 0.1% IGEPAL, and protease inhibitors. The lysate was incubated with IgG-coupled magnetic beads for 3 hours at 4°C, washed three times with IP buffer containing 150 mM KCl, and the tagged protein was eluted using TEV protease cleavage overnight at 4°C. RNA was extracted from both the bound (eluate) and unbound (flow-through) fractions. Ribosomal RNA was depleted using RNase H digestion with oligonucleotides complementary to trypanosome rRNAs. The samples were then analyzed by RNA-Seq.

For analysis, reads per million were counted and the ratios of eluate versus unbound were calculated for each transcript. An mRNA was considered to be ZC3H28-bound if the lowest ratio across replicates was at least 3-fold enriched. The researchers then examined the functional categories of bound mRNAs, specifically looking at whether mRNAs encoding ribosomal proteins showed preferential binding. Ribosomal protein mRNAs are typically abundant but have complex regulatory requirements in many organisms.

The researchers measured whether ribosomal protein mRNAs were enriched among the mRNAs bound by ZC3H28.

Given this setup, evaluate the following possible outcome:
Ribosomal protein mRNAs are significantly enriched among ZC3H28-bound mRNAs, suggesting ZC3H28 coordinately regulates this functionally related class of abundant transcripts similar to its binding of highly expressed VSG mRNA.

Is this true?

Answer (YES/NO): NO